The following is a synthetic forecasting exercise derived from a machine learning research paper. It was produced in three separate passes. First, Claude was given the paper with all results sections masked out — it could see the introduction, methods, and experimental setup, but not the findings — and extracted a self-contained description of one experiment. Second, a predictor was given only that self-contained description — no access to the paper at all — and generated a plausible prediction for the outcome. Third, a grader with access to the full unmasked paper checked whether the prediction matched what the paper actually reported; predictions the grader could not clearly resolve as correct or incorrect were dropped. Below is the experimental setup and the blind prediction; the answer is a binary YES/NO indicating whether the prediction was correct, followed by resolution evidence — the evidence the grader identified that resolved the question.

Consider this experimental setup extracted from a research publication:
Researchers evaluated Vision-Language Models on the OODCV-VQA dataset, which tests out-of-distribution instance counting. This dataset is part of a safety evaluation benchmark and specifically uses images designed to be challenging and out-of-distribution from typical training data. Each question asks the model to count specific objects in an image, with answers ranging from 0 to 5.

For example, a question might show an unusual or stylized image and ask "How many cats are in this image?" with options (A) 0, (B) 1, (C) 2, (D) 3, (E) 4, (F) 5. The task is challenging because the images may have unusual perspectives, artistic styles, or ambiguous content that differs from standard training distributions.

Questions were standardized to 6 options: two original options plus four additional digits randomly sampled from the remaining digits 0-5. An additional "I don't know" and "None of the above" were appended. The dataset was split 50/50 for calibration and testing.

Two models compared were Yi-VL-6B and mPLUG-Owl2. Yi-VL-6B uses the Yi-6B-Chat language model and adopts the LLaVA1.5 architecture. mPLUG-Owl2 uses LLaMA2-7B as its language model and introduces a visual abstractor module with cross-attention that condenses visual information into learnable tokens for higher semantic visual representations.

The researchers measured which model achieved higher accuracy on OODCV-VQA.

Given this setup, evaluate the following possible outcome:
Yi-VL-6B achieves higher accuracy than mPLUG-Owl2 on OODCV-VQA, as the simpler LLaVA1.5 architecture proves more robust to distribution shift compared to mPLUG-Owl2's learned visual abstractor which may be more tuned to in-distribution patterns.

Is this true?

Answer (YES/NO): YES